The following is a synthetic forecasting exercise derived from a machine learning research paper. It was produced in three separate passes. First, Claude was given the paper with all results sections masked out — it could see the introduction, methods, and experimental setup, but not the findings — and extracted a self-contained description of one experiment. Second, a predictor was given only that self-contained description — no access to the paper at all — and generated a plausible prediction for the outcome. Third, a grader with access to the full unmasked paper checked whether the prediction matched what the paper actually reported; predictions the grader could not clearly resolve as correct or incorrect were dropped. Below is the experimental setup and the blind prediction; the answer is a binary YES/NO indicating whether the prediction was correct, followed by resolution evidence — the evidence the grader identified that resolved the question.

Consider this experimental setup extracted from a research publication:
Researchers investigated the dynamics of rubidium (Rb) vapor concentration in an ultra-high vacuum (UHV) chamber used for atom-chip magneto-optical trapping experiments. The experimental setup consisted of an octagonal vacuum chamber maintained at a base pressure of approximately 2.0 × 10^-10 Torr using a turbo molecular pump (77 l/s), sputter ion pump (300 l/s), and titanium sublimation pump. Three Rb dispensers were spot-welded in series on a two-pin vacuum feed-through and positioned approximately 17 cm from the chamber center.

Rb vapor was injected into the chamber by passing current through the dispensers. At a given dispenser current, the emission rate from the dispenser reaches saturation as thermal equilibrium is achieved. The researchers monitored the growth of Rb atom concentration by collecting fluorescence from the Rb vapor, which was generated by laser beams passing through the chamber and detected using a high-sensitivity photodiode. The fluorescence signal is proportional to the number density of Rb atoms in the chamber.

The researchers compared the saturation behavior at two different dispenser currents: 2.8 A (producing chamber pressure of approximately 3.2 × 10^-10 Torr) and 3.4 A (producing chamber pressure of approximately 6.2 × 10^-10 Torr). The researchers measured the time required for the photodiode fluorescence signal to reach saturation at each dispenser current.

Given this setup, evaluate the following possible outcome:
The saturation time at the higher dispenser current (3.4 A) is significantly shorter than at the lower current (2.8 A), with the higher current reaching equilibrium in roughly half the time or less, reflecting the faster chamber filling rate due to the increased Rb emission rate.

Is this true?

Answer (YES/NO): NO